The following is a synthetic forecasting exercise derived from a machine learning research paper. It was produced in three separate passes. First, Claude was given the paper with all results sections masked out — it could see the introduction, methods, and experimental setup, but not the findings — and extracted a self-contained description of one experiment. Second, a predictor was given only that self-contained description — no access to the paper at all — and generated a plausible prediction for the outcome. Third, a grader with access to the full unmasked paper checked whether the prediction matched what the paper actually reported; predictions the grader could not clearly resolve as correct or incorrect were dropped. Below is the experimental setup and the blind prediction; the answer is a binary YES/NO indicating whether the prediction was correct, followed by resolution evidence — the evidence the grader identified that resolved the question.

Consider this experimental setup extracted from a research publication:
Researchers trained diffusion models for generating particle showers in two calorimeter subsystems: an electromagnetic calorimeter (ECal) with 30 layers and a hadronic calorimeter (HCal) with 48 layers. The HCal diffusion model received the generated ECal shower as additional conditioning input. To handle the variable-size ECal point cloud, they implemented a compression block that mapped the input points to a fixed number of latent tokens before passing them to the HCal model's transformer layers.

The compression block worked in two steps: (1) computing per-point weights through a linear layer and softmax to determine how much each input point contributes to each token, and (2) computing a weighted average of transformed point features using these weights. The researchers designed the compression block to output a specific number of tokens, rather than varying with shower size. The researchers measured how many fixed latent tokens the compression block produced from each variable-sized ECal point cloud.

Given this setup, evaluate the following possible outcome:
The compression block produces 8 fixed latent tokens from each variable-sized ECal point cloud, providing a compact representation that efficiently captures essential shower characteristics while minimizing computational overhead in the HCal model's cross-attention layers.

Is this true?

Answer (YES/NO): NO